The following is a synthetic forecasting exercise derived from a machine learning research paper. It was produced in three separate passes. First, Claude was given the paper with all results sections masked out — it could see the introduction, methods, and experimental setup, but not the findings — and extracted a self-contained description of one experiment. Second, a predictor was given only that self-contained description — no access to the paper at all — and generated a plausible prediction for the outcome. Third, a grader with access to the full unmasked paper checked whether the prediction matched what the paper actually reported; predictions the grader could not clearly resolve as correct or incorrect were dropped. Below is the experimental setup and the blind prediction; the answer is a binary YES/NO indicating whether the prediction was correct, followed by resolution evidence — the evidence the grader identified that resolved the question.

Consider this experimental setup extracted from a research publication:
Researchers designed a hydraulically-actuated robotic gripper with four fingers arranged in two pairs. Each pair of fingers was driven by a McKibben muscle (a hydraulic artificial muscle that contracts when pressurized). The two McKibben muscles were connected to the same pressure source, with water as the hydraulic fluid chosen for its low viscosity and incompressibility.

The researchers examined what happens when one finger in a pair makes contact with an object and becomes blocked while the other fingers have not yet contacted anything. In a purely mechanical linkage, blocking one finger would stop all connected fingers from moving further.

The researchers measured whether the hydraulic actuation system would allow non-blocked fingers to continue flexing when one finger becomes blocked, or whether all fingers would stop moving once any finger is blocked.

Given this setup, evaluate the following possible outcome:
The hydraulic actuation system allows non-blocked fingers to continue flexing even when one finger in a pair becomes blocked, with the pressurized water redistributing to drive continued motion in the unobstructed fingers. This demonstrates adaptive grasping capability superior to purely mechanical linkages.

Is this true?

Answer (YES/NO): YES